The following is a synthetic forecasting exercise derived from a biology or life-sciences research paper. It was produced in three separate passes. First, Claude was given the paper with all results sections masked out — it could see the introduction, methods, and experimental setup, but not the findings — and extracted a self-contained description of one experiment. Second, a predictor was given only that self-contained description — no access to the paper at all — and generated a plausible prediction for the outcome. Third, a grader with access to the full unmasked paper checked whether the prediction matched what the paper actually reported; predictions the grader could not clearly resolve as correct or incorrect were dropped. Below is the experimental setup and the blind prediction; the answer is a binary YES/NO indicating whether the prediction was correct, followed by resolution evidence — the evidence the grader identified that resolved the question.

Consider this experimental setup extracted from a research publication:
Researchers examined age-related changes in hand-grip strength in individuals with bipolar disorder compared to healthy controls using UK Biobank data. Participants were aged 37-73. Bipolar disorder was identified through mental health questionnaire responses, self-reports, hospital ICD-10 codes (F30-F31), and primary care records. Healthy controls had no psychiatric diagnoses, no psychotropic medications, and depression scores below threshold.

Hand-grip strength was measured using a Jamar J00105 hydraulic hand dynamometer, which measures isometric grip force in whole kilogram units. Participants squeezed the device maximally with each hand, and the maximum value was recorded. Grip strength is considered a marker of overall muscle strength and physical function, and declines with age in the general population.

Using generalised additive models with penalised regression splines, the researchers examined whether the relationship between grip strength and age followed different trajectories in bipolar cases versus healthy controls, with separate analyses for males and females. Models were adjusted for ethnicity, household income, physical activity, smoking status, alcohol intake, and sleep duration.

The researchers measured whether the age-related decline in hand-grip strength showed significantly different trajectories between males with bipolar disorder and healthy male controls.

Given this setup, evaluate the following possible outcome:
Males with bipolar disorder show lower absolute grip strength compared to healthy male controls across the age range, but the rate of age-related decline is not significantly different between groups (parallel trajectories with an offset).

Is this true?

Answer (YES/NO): YES